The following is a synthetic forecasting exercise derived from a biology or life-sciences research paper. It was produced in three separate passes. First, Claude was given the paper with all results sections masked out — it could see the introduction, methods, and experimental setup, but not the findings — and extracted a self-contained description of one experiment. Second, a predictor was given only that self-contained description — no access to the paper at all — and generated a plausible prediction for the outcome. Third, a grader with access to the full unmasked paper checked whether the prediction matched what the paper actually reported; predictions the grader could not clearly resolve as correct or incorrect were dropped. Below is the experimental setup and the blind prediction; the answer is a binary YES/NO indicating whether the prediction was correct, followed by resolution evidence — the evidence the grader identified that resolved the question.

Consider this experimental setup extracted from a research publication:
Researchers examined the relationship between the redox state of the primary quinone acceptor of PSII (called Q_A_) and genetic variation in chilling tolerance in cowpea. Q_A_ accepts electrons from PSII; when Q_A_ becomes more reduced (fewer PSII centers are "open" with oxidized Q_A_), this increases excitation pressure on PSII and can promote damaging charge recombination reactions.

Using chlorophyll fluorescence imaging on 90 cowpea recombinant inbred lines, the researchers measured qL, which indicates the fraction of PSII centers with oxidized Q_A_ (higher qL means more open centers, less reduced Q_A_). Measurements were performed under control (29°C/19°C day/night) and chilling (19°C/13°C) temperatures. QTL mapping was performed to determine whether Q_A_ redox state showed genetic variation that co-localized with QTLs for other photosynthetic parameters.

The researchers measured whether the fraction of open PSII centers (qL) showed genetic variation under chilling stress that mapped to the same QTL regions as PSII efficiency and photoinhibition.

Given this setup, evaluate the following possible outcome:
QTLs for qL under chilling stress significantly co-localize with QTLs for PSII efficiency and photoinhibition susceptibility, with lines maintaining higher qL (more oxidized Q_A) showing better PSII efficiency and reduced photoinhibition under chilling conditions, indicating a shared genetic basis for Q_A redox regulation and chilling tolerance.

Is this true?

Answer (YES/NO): YES